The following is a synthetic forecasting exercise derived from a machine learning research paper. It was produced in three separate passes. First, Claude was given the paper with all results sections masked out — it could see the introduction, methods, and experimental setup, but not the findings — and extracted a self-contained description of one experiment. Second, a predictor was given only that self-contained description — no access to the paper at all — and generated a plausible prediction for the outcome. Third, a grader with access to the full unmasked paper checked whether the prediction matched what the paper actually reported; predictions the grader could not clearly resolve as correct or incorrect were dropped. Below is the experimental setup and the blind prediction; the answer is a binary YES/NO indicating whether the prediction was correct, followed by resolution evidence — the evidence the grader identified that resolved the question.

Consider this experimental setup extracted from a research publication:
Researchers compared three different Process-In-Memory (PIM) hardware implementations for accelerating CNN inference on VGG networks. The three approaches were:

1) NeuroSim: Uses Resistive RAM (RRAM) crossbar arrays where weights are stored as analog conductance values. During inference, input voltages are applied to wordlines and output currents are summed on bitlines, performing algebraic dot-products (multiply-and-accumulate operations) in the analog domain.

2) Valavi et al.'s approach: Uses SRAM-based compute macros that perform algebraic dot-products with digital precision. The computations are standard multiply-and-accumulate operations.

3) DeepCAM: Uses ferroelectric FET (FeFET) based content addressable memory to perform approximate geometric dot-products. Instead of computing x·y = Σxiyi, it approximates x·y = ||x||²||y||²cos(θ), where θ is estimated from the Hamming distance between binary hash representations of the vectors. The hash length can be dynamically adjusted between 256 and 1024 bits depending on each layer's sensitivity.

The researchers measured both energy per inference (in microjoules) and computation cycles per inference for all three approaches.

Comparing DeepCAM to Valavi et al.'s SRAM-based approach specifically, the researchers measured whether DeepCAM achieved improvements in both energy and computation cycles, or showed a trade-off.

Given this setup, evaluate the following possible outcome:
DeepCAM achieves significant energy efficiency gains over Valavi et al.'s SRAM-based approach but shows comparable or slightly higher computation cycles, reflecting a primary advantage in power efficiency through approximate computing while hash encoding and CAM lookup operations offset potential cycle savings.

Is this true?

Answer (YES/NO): YES